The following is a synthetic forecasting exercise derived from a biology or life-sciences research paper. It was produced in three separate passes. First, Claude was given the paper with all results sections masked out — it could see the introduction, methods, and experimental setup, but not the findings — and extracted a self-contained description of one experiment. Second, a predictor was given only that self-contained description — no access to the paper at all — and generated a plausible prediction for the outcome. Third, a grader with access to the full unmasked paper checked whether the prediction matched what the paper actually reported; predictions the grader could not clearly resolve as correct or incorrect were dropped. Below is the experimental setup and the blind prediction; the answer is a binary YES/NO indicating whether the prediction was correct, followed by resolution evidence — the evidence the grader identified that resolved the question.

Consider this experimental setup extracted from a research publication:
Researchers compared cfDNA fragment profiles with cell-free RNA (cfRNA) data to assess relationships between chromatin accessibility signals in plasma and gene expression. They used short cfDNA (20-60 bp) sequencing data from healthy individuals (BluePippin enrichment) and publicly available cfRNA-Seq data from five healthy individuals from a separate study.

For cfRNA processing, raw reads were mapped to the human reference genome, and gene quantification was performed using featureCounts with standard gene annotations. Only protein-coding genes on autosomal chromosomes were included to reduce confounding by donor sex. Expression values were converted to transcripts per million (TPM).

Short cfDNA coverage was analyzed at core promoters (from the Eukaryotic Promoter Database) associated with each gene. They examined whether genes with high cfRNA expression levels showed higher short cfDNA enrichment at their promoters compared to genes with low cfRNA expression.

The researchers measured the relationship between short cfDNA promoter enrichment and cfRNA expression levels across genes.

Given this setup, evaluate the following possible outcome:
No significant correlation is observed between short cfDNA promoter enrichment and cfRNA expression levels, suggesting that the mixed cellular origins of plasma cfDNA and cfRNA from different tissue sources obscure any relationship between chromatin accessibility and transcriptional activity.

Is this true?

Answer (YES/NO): NO